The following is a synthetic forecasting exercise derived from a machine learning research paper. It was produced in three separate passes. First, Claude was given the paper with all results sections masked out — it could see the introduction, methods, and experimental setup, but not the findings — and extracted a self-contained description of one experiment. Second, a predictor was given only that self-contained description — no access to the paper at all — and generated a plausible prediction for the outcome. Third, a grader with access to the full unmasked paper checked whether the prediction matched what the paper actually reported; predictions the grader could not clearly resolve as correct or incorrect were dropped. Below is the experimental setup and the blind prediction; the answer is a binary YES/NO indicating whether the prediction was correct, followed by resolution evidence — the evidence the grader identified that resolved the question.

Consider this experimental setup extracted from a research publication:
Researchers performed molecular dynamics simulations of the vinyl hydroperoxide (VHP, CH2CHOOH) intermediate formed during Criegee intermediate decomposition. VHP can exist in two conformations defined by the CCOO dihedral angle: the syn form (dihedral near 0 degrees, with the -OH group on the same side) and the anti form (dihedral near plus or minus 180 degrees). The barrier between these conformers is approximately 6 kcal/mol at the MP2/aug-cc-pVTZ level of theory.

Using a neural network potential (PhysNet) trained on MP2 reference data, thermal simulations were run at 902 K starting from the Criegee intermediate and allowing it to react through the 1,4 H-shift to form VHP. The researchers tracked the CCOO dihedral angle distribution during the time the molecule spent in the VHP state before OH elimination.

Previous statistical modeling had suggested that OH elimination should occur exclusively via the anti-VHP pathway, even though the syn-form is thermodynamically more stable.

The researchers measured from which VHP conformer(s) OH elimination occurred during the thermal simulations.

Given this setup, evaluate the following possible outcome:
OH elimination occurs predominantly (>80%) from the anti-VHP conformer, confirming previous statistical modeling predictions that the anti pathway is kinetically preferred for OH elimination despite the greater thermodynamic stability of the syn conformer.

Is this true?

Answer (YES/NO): NO